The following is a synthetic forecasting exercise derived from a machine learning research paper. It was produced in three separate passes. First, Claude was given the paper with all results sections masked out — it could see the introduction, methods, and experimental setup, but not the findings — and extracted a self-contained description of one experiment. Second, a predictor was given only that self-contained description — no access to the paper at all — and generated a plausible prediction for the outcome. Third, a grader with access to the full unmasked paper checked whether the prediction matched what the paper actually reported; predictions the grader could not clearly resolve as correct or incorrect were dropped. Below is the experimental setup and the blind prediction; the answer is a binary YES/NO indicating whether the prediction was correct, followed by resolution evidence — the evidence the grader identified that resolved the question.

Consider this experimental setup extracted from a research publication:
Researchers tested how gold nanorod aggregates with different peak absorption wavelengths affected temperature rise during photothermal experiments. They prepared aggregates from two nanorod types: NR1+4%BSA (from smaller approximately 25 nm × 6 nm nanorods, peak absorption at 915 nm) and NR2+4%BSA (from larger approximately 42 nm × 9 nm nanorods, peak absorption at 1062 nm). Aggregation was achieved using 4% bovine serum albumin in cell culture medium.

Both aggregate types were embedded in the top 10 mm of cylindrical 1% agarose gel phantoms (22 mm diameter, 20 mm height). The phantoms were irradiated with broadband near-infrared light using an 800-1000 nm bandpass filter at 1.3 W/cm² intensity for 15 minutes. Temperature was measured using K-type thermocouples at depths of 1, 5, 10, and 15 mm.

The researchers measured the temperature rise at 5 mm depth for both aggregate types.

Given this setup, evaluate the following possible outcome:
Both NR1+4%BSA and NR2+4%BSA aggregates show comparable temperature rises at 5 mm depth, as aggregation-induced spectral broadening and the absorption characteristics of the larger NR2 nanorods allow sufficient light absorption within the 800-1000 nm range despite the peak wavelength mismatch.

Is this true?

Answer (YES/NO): NO